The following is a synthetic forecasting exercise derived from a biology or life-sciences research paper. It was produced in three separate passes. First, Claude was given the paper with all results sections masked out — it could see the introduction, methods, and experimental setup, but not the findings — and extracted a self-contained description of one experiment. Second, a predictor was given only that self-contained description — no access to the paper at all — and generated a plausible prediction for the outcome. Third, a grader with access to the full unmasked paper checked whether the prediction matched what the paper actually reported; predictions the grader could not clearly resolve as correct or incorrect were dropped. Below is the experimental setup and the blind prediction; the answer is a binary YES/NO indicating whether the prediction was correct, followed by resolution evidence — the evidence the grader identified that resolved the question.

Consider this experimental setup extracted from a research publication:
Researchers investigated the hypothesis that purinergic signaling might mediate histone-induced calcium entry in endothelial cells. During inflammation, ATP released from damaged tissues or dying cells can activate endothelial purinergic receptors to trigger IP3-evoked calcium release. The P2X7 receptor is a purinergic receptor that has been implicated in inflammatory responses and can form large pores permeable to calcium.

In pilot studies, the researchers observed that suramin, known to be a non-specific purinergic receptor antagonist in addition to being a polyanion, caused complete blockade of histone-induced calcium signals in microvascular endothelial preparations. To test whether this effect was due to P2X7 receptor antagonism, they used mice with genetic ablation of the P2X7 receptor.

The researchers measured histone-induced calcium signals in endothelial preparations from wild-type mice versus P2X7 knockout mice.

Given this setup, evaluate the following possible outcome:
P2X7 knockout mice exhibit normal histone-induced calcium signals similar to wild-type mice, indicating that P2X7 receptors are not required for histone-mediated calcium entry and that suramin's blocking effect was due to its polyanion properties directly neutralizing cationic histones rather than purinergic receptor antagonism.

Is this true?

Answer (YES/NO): YES